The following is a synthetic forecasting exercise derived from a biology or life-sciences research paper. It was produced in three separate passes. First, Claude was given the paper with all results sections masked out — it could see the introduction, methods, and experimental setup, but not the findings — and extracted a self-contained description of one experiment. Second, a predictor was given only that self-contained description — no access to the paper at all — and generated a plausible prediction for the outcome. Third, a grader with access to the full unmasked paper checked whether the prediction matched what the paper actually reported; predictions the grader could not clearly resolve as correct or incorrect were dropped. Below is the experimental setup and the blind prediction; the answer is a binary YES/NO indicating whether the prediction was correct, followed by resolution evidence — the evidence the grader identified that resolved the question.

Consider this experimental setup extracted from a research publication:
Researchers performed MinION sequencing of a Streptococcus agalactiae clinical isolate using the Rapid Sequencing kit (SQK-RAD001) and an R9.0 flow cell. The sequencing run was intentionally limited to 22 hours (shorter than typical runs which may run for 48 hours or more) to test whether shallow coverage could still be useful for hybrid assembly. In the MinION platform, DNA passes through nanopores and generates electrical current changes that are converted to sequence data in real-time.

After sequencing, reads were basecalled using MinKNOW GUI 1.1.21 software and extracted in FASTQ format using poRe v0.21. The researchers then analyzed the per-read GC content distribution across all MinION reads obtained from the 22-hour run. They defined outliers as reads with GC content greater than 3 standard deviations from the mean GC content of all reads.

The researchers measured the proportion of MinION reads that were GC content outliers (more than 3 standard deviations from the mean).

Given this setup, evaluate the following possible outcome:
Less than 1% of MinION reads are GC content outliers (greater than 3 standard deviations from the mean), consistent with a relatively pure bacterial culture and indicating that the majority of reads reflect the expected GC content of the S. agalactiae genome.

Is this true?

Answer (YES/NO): NO